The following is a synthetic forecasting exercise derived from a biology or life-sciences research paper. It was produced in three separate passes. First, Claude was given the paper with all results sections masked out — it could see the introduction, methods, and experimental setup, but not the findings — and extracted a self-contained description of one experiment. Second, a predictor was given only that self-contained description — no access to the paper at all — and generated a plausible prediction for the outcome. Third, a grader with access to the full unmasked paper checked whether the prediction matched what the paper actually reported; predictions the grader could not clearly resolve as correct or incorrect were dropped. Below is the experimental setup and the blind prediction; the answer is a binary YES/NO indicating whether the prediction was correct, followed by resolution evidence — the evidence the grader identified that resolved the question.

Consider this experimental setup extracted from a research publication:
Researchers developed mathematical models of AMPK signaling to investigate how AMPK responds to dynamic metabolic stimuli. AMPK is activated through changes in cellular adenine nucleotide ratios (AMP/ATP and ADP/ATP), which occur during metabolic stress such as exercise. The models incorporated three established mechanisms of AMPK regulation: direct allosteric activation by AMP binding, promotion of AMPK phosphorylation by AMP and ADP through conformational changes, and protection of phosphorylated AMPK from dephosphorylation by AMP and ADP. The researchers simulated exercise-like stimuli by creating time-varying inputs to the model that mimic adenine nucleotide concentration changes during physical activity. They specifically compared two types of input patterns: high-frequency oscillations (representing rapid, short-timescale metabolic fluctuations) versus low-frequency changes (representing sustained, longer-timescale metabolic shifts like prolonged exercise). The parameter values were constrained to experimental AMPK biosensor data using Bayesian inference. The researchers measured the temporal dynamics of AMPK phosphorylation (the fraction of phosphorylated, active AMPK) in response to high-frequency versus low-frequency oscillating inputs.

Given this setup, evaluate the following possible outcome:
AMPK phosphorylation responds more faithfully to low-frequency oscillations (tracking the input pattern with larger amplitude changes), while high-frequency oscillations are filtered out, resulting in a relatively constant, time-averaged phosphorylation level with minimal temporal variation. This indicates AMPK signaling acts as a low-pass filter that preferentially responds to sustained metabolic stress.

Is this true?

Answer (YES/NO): YES